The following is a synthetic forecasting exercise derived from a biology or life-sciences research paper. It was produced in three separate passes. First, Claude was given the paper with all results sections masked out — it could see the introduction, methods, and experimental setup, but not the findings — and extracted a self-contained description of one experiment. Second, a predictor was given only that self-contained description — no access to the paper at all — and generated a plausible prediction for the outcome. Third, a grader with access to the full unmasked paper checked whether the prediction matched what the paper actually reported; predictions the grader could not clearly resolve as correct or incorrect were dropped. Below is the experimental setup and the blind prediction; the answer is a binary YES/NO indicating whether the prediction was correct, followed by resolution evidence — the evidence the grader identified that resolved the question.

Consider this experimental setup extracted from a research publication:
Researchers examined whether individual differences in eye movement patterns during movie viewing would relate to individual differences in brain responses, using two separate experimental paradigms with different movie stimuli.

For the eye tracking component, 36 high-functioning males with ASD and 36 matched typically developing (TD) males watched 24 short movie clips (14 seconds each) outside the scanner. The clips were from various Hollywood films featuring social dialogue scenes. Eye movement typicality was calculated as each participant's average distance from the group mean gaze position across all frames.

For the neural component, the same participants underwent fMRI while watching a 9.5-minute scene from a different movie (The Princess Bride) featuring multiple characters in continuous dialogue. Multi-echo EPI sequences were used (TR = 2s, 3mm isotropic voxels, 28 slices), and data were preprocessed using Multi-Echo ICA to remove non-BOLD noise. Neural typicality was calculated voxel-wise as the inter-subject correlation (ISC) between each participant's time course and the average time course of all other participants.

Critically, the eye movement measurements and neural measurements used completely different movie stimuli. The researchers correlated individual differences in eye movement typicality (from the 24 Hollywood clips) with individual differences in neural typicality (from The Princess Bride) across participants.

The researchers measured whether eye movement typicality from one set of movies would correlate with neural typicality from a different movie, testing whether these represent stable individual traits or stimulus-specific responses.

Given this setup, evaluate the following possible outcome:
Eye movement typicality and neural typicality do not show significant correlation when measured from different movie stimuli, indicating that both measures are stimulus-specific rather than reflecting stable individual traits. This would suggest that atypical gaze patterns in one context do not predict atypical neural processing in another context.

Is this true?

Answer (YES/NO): NO